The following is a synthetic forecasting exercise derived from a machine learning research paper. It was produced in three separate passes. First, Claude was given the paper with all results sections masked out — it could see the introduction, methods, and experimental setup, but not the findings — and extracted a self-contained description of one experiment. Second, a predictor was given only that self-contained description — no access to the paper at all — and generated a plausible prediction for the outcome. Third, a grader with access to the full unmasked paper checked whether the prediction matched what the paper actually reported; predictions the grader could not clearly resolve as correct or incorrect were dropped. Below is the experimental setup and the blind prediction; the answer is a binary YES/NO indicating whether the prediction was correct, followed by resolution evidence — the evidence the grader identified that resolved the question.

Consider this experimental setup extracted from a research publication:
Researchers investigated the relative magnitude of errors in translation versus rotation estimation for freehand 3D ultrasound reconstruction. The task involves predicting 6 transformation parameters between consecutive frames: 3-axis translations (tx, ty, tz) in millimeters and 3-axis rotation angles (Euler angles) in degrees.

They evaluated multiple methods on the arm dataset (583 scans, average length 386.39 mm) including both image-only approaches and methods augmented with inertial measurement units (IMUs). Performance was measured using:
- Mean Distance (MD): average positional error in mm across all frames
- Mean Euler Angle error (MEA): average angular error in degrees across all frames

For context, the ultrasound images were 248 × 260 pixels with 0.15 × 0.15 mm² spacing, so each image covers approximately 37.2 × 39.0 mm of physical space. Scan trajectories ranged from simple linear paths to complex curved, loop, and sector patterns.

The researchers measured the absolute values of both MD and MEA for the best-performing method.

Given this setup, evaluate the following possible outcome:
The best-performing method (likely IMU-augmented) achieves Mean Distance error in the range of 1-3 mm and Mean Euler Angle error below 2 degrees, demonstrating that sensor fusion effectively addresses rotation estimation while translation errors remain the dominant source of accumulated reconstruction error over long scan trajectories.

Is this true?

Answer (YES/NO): NO